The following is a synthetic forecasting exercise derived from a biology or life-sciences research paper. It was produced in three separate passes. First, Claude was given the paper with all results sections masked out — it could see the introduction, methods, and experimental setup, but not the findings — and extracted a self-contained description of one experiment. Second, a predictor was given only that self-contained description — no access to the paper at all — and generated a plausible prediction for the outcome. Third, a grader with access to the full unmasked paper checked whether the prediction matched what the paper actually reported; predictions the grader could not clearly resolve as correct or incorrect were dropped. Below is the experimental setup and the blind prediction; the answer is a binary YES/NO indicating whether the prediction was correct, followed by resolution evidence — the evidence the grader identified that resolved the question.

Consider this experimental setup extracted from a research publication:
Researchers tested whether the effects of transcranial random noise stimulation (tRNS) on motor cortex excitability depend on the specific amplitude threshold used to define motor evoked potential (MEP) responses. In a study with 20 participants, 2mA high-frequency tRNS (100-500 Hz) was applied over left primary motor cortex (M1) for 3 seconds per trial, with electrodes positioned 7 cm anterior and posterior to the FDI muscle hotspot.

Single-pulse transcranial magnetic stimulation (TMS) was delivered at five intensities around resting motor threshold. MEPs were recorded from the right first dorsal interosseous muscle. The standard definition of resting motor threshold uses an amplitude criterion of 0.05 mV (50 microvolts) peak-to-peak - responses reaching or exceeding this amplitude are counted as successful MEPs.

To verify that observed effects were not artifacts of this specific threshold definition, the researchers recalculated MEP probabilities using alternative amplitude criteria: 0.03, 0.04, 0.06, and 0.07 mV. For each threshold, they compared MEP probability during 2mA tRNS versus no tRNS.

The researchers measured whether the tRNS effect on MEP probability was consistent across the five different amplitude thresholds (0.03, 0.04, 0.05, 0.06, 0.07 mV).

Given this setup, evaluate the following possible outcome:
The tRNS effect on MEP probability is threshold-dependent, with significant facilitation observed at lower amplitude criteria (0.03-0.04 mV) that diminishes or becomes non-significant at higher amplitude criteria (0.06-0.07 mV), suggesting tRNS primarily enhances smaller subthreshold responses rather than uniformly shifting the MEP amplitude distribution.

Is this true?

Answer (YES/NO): NO